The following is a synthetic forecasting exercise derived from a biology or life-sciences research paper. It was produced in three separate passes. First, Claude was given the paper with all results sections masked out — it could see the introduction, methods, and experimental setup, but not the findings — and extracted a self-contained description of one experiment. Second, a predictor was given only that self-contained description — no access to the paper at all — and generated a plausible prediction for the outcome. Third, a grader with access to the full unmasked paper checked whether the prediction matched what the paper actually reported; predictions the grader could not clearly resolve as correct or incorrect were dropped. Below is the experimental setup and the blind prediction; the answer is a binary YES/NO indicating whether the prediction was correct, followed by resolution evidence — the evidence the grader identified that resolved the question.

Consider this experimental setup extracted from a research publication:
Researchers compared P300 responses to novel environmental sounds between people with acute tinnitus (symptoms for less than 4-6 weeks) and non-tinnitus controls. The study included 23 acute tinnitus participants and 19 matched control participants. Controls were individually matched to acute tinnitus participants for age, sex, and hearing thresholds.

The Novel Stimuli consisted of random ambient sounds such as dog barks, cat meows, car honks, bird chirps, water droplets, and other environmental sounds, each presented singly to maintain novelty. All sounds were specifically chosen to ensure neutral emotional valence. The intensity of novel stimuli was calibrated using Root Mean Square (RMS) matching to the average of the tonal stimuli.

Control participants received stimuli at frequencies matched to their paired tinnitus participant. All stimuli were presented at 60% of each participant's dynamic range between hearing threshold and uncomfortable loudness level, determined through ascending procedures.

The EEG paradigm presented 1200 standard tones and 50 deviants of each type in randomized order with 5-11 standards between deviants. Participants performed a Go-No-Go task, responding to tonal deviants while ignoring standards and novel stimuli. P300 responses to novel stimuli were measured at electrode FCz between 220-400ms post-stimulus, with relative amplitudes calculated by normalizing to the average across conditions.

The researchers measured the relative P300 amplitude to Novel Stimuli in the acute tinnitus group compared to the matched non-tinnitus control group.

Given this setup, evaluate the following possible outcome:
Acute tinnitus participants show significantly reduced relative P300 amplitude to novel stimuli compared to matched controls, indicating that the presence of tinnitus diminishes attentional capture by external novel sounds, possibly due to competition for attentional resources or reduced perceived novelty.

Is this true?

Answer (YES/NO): NO